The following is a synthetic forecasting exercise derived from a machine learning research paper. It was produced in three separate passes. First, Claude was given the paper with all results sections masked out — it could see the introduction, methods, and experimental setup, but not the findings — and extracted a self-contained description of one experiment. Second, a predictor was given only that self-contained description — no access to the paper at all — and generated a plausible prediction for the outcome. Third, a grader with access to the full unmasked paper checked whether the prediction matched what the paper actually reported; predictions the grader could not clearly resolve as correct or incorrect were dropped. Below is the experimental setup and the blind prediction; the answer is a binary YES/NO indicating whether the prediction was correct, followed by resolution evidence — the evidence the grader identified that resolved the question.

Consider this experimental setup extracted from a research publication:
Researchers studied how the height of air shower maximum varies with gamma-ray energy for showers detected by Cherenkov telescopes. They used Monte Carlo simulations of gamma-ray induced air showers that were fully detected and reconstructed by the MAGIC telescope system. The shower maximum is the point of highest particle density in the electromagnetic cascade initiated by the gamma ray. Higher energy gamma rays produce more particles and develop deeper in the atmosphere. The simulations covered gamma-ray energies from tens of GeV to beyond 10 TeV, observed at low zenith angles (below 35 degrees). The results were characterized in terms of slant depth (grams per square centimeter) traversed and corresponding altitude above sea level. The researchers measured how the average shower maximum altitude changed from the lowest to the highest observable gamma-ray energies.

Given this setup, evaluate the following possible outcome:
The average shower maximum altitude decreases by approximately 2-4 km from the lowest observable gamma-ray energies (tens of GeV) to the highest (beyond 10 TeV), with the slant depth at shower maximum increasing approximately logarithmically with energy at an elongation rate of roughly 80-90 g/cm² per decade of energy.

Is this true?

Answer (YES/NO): YES